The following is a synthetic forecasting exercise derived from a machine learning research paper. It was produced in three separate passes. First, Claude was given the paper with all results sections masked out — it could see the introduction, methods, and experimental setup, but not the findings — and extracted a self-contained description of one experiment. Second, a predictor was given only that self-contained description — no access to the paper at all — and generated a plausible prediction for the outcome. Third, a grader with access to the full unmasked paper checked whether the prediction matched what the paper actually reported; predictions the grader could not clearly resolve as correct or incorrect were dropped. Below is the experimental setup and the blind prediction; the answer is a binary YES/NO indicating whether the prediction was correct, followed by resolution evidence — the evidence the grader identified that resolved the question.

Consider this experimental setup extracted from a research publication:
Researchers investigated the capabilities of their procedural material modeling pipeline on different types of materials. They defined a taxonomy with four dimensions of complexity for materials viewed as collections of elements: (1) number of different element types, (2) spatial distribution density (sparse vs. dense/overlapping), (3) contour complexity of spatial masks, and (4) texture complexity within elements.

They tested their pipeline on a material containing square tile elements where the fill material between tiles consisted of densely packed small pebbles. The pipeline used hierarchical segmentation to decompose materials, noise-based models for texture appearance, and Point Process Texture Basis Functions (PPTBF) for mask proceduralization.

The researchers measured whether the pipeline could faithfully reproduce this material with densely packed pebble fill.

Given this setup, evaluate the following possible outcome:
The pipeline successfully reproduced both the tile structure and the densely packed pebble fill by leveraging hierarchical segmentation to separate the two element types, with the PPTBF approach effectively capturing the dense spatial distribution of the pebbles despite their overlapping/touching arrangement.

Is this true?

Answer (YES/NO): NO